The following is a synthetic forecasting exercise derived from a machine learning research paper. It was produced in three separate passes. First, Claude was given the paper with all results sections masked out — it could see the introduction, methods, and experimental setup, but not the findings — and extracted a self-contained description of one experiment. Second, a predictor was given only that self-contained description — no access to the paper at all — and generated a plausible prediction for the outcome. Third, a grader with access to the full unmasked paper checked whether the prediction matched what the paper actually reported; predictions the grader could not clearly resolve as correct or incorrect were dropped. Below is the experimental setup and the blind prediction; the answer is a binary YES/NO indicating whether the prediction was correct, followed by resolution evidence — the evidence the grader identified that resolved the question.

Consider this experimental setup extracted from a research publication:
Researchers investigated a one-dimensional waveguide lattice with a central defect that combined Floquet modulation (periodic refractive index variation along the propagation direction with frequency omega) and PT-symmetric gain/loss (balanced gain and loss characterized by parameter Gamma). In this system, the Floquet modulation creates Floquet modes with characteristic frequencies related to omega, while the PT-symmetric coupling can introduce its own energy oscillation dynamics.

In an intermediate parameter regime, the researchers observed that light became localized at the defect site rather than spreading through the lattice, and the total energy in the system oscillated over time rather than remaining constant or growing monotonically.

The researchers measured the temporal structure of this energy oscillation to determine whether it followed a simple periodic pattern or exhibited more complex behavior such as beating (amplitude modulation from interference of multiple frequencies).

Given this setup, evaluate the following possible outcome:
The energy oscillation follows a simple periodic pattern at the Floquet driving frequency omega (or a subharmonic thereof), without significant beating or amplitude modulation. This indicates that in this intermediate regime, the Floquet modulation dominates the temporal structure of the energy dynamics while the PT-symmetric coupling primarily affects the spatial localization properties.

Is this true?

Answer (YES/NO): NO